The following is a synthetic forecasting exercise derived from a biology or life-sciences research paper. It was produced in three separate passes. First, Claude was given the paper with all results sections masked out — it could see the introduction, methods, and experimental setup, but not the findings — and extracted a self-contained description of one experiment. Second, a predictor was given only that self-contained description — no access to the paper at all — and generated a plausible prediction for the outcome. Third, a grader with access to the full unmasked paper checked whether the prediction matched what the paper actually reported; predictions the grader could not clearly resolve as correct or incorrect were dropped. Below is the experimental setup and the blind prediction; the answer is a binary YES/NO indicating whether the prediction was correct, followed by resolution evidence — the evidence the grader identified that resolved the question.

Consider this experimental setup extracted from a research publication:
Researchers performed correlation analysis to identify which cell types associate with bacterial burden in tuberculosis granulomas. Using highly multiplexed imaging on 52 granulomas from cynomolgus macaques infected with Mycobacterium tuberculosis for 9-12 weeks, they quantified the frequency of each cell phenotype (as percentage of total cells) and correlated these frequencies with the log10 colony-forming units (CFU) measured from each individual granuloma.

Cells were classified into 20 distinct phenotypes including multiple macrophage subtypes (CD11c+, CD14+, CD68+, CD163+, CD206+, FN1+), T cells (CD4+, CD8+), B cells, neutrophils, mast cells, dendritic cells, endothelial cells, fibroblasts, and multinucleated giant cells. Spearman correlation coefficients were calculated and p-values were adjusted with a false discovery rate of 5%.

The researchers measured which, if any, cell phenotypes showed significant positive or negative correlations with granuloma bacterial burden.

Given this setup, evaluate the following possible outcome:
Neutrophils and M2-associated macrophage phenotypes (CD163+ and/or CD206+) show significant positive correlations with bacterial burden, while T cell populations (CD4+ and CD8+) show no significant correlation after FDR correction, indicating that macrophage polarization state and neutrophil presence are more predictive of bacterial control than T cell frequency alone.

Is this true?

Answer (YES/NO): NO